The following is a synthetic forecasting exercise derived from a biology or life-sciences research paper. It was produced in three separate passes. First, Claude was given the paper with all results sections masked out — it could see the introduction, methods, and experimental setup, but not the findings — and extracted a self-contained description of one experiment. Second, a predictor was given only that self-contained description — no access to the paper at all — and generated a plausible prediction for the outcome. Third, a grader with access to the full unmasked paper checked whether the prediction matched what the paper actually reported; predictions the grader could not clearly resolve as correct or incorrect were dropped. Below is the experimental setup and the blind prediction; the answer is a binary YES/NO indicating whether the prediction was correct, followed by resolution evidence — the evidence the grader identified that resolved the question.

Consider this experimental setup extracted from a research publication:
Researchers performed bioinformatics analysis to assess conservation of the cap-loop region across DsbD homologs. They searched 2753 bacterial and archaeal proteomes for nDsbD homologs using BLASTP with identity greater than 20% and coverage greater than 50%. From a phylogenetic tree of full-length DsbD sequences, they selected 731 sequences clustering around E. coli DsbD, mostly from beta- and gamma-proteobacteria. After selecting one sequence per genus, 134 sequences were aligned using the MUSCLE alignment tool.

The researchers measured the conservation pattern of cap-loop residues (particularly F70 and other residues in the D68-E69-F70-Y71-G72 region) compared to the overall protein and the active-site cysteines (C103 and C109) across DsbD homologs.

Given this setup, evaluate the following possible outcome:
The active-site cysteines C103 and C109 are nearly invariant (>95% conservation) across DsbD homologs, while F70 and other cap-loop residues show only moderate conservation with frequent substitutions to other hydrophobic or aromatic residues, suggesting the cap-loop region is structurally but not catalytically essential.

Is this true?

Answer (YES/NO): NO